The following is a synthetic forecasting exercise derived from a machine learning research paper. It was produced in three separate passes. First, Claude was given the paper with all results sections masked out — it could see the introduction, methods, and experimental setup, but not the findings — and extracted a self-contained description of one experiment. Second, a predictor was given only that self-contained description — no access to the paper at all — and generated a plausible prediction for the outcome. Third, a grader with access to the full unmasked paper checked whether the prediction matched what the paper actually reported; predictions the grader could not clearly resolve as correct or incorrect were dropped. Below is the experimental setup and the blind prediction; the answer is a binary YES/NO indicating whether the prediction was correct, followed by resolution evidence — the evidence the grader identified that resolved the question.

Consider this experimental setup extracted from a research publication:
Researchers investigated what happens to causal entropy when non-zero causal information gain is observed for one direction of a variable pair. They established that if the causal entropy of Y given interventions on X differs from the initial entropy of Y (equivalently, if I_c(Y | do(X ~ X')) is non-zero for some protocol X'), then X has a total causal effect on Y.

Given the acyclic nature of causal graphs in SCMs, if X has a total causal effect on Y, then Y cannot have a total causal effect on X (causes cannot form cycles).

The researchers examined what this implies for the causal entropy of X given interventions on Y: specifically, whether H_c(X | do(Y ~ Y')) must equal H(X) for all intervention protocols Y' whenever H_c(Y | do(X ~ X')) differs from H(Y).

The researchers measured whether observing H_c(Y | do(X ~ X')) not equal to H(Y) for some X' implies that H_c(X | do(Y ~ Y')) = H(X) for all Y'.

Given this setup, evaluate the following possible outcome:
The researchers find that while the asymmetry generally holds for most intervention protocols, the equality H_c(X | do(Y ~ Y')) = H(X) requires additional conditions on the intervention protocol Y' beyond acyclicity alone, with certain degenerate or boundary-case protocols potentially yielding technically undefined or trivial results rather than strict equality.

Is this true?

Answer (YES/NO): NO